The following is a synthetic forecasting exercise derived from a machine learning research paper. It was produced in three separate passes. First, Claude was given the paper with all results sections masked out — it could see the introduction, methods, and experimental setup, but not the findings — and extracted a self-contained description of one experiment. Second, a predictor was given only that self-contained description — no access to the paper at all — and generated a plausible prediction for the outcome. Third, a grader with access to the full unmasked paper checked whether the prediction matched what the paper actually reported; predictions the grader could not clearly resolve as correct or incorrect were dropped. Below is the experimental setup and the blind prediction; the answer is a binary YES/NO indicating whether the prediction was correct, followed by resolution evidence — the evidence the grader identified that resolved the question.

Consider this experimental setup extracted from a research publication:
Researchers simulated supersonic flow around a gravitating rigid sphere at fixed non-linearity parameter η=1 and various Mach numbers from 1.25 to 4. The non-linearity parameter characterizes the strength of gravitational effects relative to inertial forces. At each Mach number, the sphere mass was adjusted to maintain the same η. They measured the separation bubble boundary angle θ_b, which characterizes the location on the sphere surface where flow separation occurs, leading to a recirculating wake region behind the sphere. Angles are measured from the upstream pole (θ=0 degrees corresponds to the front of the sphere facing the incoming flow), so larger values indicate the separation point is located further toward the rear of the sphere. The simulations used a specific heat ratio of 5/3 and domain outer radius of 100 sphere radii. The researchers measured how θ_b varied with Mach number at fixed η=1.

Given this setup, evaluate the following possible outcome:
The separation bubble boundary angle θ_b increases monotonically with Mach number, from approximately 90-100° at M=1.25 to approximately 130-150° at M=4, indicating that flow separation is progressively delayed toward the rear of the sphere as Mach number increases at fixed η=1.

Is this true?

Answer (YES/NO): NO